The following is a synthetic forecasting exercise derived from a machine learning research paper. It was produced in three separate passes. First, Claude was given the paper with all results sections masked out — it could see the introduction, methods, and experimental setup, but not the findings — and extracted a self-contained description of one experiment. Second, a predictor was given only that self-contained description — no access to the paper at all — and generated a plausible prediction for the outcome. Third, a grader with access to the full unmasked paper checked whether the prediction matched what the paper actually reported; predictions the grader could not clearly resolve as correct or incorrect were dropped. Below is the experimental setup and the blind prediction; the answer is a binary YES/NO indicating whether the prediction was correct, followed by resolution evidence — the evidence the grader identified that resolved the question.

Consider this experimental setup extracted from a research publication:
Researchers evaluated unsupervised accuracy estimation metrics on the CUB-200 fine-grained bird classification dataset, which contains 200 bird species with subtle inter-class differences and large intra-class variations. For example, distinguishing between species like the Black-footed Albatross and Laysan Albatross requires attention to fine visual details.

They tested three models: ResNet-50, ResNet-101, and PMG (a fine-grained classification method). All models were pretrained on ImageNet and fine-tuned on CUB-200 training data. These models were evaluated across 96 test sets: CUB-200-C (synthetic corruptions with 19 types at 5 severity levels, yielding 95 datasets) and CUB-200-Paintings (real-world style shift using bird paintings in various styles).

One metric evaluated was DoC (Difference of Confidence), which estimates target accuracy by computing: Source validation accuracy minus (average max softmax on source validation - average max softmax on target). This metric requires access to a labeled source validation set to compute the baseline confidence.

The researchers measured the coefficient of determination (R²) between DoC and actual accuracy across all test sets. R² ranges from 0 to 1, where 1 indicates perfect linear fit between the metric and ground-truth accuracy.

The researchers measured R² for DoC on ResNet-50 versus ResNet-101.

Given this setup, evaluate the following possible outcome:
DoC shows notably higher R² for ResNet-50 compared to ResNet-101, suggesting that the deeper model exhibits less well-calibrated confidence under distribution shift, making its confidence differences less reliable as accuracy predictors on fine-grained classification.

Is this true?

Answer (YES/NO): YES